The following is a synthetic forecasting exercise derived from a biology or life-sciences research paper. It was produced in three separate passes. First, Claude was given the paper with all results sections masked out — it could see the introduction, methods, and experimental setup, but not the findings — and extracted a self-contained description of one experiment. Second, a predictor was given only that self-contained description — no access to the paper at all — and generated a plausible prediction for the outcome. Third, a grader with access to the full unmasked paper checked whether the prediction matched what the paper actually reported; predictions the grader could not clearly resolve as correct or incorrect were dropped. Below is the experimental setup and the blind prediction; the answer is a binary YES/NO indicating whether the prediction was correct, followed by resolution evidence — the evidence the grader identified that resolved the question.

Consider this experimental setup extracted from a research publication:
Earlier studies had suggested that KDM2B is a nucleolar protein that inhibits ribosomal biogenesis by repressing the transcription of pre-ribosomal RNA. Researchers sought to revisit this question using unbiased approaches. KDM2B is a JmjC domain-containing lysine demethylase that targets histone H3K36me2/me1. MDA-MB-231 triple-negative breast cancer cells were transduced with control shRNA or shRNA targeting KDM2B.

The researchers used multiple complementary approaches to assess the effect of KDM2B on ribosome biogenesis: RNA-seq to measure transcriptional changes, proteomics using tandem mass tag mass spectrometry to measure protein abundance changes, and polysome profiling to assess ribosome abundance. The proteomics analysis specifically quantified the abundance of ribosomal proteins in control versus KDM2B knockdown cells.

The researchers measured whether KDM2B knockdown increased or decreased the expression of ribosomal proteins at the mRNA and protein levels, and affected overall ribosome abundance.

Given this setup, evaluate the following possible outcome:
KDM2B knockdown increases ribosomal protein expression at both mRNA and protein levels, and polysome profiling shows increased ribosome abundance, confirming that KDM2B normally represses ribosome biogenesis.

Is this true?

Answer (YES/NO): NO